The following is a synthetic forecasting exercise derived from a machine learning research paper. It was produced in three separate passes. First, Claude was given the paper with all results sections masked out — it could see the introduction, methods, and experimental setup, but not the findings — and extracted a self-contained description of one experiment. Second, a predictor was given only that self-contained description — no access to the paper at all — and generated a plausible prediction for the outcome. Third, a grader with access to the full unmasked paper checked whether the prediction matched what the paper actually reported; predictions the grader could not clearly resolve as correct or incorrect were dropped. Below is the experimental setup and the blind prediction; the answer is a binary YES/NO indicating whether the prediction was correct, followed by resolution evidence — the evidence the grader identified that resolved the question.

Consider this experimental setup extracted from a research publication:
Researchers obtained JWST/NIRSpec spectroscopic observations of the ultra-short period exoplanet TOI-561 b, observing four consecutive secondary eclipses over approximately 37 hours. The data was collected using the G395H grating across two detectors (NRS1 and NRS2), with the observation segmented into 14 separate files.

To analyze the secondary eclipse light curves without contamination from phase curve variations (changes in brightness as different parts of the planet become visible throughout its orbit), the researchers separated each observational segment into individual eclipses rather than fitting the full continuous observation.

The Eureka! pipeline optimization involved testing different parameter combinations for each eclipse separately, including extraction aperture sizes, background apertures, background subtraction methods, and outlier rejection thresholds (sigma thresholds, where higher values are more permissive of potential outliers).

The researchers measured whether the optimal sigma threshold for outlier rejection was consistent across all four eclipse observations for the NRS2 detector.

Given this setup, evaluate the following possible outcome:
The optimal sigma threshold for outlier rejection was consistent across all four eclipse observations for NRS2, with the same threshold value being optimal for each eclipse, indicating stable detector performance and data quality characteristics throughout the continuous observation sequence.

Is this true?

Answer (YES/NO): NO